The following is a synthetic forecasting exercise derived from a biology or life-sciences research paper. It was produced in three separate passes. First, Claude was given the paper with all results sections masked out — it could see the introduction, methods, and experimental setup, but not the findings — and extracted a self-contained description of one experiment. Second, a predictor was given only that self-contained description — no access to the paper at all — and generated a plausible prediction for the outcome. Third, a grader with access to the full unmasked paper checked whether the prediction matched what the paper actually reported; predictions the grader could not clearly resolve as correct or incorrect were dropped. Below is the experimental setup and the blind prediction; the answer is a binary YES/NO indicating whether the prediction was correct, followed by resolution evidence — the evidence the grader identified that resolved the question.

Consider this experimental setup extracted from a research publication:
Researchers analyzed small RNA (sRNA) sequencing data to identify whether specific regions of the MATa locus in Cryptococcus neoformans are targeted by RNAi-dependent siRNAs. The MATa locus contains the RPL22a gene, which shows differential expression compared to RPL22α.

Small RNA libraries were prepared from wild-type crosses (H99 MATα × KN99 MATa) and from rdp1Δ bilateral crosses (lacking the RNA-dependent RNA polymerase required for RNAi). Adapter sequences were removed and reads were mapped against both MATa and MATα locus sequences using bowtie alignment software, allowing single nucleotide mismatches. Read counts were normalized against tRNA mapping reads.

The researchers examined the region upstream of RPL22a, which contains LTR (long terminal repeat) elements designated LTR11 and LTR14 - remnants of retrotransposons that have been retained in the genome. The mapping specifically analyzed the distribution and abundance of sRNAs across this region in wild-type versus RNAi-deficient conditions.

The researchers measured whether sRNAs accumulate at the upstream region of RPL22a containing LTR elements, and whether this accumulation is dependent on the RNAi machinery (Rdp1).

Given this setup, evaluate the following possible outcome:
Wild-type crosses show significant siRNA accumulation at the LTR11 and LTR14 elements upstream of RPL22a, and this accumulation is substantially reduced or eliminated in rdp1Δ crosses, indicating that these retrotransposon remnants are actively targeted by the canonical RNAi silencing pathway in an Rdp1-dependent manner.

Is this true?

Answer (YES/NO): YES